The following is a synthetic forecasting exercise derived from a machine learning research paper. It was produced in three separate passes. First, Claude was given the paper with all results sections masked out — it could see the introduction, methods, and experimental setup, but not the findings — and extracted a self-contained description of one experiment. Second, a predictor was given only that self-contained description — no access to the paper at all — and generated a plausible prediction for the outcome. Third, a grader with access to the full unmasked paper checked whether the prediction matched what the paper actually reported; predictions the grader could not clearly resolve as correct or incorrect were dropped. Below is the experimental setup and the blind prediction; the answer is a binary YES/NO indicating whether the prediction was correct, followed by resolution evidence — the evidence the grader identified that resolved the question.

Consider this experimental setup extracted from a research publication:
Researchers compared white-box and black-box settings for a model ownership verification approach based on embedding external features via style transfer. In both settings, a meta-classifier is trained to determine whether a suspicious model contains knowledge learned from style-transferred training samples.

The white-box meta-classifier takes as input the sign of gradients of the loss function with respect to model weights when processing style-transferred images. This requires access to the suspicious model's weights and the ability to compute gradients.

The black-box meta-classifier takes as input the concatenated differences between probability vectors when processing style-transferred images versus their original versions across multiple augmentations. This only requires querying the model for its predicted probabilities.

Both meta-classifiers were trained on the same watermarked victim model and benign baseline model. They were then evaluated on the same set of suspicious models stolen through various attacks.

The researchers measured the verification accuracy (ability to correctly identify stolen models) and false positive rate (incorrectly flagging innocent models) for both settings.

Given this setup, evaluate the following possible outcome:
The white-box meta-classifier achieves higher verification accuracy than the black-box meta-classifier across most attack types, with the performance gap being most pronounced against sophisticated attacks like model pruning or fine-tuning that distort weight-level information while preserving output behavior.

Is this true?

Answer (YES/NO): NO